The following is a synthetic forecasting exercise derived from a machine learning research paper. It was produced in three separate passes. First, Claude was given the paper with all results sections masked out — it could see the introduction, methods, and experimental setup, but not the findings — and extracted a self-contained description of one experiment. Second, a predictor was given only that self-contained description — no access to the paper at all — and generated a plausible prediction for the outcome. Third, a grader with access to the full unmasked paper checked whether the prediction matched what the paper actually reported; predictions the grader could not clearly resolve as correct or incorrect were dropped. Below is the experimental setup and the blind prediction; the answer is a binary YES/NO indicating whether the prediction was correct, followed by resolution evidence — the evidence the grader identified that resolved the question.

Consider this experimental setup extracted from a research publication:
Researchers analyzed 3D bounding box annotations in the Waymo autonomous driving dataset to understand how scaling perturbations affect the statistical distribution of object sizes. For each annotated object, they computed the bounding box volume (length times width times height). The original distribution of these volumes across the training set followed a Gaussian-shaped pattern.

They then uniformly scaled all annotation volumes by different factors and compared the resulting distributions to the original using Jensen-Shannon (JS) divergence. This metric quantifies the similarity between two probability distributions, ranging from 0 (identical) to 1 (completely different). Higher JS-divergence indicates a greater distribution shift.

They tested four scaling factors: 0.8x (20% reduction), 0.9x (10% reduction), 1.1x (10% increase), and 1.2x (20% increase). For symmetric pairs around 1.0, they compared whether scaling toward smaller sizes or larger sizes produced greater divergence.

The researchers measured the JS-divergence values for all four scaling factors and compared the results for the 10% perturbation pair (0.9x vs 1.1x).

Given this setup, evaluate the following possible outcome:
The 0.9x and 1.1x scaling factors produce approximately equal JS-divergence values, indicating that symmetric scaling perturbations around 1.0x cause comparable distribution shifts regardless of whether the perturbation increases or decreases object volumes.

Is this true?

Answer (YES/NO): YES